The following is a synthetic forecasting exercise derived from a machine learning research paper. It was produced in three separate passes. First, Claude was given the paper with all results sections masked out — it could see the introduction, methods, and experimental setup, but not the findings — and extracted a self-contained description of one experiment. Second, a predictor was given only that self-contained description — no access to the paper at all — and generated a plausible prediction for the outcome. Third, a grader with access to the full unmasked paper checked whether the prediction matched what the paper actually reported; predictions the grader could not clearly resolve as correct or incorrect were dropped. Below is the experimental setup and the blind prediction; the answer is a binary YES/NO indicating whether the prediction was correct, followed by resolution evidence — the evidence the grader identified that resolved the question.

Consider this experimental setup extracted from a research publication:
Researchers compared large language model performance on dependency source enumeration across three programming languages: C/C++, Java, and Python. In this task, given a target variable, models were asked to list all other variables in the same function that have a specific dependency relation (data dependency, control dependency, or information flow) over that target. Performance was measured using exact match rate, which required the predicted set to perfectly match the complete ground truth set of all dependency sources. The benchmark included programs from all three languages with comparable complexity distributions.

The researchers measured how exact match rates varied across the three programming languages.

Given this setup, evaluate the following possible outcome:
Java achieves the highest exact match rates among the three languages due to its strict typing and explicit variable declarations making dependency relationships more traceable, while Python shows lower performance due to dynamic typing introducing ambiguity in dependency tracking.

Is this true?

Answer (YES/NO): NO